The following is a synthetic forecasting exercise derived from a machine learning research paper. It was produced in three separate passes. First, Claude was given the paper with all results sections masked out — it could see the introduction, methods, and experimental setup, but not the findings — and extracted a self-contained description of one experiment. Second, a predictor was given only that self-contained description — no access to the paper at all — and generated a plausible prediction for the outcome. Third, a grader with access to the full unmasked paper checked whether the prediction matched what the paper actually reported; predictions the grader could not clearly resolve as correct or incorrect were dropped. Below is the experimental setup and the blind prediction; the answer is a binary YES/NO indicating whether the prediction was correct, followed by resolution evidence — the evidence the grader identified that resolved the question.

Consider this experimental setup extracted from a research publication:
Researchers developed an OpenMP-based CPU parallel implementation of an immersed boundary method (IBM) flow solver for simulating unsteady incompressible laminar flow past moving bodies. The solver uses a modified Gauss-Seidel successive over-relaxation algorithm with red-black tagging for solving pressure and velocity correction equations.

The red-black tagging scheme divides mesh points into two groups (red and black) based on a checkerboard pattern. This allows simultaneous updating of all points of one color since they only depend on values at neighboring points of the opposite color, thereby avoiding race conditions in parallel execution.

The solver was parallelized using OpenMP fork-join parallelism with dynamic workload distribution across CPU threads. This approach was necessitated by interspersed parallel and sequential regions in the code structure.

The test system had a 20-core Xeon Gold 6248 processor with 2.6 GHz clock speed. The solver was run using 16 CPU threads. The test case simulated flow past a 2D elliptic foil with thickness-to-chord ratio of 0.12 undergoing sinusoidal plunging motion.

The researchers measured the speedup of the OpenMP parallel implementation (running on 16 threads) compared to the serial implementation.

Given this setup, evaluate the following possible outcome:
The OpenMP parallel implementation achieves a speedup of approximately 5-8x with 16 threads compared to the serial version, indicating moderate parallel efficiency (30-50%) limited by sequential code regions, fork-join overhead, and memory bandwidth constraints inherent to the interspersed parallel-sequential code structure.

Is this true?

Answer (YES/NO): NO